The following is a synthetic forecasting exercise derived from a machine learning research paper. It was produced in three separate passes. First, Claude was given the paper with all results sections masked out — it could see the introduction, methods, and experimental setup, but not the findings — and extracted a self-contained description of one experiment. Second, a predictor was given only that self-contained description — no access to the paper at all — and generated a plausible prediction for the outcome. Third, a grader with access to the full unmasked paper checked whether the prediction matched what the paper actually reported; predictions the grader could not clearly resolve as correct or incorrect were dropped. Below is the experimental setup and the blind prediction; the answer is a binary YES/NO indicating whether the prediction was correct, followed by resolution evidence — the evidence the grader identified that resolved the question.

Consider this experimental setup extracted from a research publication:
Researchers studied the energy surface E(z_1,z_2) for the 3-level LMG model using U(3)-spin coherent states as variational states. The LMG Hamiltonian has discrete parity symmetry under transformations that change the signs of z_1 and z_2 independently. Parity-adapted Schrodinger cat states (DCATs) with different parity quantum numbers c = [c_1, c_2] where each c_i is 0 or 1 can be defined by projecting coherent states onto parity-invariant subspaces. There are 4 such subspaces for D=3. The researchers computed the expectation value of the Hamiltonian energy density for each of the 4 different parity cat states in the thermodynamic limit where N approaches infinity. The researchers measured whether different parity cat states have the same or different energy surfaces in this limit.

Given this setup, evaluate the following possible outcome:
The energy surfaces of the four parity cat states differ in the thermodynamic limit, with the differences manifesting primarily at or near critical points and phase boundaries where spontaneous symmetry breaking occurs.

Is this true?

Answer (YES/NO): NO